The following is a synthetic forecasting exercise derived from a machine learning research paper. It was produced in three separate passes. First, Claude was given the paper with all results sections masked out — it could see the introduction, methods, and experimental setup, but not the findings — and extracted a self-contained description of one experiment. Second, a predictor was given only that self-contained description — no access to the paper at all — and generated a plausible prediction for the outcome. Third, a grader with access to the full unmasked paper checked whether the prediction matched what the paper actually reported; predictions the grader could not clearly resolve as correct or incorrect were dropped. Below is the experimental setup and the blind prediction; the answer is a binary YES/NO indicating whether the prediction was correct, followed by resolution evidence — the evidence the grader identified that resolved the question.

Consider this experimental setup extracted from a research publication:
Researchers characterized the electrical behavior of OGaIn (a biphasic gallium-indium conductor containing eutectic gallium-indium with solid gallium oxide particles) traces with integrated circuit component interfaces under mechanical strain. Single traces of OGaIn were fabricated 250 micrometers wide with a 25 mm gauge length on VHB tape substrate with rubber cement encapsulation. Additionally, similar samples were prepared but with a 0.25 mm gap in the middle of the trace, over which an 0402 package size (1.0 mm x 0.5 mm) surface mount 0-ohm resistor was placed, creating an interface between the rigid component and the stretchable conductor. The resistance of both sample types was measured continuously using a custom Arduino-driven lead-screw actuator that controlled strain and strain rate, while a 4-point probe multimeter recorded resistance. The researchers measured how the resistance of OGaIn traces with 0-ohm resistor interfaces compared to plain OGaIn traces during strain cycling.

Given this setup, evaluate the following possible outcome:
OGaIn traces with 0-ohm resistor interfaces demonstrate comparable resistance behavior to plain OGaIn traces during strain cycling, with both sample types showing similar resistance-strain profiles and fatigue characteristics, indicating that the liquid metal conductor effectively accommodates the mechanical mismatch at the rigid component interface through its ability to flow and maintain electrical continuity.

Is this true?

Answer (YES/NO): YES